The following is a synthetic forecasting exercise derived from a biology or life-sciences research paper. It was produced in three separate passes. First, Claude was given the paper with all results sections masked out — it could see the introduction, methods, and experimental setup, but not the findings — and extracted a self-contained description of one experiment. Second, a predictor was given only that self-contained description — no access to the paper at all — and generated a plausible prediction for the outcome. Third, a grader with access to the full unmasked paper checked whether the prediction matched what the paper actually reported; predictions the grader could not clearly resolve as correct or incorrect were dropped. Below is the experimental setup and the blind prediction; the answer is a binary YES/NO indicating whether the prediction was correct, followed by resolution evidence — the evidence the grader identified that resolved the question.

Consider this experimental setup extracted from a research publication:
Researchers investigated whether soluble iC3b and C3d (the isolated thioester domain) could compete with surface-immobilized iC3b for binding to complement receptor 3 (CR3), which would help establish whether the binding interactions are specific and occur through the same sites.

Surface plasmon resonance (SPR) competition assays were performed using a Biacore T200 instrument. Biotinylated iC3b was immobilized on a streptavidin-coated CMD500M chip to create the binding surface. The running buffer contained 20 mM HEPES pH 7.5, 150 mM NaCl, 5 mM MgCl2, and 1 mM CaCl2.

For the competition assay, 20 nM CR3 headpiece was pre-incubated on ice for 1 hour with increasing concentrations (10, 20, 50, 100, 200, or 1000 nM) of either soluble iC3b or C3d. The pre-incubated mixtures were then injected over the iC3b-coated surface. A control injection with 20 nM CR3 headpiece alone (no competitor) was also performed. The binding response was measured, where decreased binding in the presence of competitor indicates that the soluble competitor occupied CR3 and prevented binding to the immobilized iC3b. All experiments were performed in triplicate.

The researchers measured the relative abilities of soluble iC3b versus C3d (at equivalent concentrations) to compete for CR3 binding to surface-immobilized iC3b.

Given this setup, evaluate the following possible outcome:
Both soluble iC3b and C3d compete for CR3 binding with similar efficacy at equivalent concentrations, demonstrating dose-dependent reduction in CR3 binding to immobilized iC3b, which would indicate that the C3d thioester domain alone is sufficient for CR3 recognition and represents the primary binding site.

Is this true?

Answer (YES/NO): NO